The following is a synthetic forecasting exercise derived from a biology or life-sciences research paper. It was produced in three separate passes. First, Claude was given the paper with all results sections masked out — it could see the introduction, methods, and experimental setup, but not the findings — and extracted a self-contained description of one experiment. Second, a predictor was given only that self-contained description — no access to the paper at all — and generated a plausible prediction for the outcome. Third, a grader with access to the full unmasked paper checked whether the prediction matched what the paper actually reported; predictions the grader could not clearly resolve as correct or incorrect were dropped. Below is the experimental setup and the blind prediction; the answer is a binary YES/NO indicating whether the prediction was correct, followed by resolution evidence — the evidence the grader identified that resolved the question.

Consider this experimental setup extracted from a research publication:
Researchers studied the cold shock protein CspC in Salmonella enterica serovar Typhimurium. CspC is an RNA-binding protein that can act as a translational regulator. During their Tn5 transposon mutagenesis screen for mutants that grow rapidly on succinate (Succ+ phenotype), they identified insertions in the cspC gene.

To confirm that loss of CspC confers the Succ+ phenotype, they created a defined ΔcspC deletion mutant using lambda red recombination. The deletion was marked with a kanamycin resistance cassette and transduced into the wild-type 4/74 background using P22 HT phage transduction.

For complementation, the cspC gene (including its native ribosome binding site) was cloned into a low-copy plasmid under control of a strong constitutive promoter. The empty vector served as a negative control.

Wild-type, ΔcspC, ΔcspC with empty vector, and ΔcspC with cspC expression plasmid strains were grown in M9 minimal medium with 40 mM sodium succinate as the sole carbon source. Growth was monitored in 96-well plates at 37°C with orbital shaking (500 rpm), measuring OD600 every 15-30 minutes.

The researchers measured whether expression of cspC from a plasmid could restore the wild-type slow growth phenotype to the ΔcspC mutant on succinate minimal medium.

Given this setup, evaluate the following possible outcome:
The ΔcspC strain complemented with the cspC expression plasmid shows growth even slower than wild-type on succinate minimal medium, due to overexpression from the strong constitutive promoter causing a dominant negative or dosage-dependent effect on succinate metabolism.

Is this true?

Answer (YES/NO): NO